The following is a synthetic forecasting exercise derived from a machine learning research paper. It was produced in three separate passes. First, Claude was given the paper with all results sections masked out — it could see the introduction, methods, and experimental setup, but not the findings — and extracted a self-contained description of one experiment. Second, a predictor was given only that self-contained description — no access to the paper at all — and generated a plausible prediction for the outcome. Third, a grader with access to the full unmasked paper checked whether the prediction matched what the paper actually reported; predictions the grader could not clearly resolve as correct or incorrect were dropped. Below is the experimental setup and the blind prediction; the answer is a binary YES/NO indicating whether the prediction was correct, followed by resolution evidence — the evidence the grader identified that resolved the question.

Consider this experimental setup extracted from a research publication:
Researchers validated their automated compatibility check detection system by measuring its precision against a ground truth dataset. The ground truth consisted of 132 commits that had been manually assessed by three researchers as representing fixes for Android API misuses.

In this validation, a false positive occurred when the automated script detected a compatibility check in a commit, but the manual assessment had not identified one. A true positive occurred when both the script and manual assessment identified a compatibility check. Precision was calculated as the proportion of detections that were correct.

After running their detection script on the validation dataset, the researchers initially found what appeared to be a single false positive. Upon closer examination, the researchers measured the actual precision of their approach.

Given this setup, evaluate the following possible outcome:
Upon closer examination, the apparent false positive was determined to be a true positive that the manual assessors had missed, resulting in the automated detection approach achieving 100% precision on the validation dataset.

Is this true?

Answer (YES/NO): YES